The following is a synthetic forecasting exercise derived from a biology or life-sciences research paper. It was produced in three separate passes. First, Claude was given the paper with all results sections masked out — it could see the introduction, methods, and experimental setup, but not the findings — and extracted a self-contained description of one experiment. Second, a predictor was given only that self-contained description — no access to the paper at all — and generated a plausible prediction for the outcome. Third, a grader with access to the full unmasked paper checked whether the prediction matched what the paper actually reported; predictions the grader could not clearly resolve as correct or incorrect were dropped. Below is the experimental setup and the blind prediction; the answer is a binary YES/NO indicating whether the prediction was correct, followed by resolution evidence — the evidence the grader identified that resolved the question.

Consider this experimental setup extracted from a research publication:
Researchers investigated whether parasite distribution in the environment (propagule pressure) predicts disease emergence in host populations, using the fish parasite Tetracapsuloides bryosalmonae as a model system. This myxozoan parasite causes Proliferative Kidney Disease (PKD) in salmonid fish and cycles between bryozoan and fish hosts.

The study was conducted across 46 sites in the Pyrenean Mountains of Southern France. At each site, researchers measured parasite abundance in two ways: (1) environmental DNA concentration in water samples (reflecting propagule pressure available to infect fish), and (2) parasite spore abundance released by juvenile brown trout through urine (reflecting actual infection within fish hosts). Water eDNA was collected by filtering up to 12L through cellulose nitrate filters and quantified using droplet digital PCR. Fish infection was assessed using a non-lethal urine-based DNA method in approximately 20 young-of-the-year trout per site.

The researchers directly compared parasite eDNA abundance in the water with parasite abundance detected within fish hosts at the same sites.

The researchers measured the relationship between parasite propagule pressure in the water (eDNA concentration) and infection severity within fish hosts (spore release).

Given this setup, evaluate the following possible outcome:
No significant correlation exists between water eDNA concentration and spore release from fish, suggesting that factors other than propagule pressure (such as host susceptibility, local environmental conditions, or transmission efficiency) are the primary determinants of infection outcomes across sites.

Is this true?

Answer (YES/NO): NO